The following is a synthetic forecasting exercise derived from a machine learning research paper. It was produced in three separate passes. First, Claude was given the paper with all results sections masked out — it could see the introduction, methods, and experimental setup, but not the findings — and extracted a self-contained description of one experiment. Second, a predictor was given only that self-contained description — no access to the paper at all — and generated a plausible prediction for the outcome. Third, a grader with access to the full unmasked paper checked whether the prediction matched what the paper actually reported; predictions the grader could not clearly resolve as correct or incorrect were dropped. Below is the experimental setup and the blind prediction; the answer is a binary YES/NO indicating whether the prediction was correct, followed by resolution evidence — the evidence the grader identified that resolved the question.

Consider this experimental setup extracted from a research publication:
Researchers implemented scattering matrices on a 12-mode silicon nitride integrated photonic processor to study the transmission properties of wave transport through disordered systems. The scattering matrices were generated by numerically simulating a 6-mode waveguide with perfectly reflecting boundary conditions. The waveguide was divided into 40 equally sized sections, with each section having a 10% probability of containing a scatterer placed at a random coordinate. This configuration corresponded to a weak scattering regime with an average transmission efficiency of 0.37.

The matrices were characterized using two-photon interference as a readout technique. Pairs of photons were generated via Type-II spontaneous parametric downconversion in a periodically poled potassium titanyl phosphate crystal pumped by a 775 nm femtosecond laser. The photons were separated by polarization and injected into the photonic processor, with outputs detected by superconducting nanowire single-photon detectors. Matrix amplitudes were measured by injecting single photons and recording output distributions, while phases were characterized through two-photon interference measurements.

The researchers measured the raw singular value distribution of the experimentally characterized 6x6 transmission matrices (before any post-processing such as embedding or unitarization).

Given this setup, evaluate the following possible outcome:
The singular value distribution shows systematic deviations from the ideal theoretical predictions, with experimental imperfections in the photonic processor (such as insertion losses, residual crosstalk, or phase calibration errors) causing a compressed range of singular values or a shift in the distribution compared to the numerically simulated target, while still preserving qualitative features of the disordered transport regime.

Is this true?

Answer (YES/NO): NO